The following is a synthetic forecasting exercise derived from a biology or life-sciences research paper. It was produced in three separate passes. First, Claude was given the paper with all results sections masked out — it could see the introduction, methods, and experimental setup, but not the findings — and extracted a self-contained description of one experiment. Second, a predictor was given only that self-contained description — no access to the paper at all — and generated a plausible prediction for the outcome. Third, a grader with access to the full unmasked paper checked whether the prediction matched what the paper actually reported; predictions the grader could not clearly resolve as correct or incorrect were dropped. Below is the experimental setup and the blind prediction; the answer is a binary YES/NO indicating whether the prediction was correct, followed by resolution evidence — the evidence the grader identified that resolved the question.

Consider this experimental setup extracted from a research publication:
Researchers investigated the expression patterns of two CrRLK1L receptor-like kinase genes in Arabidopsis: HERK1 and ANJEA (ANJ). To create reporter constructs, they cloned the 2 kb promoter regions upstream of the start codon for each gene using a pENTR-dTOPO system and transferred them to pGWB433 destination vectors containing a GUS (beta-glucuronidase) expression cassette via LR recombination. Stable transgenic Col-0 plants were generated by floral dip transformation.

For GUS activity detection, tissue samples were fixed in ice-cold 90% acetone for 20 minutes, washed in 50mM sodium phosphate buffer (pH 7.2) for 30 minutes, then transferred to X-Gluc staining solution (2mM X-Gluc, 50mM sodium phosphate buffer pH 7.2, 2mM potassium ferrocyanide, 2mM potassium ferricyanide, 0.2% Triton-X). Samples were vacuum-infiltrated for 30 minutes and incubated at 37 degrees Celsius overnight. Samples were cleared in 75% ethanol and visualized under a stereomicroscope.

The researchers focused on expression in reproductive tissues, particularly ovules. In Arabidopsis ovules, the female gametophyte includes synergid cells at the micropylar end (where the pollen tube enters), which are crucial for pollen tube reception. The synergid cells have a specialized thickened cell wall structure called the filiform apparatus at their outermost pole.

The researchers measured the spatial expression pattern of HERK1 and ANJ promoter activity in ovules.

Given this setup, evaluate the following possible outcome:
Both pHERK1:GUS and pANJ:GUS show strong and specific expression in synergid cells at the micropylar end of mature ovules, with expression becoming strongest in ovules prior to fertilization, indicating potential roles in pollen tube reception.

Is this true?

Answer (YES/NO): NO